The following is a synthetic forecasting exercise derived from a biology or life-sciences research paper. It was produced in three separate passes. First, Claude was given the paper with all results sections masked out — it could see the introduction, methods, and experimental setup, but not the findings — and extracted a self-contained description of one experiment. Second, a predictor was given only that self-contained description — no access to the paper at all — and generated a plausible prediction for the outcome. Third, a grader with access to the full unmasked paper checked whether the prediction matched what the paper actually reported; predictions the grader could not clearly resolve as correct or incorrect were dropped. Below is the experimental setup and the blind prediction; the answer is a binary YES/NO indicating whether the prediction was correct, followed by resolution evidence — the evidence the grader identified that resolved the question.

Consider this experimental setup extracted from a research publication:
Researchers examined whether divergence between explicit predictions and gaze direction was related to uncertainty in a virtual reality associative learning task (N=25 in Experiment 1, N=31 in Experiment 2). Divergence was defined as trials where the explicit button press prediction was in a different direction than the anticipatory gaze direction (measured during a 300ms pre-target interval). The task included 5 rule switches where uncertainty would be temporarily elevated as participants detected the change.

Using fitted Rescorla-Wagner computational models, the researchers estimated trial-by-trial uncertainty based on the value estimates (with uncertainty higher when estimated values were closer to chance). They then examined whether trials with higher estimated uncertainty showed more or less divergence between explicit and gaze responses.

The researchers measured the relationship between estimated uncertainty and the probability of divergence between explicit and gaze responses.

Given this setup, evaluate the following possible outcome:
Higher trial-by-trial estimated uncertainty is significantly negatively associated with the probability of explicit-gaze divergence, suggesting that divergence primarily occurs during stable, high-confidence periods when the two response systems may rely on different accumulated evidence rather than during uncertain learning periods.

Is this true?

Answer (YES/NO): NO